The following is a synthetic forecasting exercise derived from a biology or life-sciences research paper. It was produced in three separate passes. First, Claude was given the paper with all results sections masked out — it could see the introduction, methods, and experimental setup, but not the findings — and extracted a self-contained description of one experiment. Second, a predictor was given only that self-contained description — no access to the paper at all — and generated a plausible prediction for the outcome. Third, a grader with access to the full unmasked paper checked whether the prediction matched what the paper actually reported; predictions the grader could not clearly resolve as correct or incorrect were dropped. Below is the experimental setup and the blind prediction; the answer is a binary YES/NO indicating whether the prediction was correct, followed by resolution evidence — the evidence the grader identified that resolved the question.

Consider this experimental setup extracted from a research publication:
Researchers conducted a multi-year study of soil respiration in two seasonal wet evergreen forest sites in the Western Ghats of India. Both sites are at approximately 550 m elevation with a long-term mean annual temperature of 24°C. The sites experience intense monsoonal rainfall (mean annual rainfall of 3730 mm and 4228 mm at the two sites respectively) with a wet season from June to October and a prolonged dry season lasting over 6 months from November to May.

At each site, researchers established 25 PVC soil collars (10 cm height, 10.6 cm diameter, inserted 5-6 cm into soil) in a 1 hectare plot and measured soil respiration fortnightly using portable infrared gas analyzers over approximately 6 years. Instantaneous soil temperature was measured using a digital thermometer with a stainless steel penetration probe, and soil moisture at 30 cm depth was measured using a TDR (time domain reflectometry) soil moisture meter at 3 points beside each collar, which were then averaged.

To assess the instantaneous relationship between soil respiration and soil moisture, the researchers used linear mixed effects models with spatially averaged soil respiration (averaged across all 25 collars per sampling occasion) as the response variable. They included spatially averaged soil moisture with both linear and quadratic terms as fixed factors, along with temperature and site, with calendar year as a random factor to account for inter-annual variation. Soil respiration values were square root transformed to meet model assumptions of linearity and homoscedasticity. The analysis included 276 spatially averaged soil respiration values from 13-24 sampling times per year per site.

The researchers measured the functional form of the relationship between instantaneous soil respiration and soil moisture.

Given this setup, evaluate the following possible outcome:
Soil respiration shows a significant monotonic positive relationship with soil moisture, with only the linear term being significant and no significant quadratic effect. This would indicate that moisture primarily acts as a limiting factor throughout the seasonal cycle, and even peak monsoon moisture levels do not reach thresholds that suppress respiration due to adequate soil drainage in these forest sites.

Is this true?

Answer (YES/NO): NO